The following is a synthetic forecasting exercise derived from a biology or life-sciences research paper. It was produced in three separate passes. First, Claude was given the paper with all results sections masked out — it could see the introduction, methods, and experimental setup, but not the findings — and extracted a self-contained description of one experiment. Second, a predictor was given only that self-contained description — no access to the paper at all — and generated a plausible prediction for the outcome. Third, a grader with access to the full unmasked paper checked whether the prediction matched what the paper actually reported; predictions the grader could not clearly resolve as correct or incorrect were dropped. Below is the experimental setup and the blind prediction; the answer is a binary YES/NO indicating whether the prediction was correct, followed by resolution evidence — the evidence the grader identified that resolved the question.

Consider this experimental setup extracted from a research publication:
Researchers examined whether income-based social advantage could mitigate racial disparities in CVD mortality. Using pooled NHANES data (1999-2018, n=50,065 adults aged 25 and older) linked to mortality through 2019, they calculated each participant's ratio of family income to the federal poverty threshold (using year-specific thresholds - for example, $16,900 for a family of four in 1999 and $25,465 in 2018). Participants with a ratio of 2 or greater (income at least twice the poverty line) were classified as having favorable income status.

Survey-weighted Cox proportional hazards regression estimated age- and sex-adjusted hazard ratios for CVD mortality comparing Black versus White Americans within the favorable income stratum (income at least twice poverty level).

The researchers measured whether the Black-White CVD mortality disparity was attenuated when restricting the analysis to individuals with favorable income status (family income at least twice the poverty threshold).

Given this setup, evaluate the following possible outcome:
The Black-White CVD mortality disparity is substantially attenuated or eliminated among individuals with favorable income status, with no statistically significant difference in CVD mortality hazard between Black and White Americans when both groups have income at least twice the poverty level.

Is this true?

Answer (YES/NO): NO